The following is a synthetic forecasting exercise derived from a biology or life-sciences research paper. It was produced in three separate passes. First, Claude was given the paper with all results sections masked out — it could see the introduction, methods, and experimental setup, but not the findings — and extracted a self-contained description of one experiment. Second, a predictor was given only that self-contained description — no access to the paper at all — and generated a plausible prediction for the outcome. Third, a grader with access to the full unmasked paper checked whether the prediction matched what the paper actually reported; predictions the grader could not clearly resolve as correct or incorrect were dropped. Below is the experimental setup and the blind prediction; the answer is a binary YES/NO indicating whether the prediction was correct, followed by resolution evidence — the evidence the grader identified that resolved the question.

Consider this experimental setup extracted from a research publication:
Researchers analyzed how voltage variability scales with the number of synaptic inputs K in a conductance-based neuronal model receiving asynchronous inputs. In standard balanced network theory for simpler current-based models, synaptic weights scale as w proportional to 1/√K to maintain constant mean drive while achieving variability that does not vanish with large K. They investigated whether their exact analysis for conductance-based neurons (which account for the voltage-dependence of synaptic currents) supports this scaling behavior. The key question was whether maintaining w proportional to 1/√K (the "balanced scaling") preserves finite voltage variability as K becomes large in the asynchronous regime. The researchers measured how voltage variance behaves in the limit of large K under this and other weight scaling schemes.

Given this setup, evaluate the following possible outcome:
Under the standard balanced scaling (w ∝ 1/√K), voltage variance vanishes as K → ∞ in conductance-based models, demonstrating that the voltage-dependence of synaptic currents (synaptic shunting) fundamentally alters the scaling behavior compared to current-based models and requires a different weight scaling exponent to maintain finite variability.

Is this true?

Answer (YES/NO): YES